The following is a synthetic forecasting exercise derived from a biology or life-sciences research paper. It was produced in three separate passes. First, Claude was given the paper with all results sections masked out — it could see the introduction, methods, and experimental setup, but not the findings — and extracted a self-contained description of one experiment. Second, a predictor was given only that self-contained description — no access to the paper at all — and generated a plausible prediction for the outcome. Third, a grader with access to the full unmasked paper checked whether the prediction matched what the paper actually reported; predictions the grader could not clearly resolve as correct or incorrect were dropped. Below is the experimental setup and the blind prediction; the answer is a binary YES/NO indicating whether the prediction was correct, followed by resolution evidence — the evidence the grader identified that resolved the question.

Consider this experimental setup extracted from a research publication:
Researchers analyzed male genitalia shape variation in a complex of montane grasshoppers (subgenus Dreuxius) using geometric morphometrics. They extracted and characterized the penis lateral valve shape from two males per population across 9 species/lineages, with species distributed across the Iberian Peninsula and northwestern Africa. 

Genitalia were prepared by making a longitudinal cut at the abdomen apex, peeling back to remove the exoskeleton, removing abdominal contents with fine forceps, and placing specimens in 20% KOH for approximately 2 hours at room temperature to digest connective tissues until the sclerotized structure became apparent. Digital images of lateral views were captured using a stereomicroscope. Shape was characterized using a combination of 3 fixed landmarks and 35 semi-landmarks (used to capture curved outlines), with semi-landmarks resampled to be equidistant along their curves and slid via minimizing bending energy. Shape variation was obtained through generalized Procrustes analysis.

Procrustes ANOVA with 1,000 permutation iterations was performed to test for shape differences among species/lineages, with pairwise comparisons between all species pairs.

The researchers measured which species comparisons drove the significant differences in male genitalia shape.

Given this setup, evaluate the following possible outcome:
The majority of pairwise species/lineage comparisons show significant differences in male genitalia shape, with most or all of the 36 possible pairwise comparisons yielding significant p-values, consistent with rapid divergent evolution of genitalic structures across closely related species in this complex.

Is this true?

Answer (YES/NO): NO